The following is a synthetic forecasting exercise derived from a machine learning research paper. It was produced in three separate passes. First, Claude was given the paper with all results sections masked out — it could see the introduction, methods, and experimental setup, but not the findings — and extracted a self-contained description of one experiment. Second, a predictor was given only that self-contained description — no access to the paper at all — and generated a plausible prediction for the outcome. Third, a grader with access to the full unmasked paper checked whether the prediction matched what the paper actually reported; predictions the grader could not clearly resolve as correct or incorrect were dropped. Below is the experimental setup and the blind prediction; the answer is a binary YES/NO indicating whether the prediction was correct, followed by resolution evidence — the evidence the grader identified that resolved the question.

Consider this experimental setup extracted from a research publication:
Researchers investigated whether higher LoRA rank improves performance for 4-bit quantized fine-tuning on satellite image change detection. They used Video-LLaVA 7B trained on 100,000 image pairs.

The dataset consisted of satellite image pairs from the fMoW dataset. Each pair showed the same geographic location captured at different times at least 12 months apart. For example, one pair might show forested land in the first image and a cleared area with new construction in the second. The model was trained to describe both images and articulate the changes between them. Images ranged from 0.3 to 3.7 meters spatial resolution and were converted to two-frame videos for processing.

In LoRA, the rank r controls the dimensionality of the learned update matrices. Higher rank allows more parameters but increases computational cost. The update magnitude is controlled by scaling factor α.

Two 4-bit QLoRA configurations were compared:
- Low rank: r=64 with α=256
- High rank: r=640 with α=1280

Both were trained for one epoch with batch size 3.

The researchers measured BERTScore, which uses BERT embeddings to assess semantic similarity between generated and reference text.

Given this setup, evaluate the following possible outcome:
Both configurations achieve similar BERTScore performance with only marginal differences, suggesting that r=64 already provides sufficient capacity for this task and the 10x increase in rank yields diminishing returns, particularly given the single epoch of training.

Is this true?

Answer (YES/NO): YES